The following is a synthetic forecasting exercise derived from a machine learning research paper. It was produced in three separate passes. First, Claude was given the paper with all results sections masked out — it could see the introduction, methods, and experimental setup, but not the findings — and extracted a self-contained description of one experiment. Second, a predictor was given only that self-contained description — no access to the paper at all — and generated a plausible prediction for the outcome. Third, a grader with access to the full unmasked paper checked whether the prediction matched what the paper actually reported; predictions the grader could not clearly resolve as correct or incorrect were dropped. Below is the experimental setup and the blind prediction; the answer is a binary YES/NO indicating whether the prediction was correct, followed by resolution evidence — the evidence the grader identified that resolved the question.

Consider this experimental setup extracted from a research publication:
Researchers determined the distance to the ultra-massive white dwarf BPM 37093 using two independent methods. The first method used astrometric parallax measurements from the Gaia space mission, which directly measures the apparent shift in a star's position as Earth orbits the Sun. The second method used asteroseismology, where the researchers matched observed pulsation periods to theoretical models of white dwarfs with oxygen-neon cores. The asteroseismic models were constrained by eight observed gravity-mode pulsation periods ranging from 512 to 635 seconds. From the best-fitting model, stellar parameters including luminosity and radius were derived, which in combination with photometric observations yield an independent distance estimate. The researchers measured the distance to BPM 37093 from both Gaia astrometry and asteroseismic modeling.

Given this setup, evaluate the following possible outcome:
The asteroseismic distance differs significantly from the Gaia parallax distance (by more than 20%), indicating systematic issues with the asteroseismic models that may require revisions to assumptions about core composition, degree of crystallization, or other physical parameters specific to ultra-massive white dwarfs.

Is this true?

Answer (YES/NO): NO